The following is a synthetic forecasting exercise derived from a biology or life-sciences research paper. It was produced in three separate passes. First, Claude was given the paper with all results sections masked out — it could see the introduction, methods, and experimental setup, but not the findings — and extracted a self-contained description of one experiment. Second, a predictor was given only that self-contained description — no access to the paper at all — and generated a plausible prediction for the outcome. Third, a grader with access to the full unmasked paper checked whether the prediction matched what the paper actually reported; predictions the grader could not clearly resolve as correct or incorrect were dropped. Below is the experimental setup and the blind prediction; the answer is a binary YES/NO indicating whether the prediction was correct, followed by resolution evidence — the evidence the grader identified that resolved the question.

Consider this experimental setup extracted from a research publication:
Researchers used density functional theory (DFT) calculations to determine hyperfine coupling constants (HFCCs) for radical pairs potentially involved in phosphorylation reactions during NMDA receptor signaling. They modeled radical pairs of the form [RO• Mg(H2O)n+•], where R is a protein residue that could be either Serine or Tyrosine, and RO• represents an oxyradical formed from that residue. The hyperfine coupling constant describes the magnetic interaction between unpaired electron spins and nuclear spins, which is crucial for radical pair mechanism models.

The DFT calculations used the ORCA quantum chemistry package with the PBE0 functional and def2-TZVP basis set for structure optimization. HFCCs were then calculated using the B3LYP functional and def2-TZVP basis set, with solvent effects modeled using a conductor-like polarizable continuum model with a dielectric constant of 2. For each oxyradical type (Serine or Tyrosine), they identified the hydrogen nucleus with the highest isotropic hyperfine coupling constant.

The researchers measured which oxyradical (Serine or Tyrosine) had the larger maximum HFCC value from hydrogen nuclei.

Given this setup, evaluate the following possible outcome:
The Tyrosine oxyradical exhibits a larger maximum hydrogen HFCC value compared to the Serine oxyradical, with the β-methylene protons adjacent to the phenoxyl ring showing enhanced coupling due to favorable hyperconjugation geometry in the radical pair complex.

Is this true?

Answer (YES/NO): NO